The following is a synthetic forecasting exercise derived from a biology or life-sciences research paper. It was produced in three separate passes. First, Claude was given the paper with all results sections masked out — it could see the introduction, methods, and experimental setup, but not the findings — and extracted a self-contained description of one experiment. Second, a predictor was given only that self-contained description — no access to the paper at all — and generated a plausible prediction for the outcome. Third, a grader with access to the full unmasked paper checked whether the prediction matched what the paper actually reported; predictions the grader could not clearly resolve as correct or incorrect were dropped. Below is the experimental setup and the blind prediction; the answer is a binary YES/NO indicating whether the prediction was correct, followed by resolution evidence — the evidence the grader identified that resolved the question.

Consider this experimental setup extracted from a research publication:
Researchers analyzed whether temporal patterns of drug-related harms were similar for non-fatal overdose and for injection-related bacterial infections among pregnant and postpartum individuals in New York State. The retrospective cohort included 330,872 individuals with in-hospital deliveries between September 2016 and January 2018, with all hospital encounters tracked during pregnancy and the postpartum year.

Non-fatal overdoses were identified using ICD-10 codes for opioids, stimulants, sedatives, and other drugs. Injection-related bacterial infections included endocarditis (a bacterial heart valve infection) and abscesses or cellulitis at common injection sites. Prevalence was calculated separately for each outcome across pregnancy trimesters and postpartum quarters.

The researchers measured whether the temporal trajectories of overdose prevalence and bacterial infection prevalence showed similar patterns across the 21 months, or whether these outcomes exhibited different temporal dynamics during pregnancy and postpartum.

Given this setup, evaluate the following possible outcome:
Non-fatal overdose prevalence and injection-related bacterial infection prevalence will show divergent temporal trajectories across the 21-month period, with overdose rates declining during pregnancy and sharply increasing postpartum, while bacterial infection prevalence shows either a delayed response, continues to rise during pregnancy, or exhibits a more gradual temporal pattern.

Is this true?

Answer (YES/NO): NO